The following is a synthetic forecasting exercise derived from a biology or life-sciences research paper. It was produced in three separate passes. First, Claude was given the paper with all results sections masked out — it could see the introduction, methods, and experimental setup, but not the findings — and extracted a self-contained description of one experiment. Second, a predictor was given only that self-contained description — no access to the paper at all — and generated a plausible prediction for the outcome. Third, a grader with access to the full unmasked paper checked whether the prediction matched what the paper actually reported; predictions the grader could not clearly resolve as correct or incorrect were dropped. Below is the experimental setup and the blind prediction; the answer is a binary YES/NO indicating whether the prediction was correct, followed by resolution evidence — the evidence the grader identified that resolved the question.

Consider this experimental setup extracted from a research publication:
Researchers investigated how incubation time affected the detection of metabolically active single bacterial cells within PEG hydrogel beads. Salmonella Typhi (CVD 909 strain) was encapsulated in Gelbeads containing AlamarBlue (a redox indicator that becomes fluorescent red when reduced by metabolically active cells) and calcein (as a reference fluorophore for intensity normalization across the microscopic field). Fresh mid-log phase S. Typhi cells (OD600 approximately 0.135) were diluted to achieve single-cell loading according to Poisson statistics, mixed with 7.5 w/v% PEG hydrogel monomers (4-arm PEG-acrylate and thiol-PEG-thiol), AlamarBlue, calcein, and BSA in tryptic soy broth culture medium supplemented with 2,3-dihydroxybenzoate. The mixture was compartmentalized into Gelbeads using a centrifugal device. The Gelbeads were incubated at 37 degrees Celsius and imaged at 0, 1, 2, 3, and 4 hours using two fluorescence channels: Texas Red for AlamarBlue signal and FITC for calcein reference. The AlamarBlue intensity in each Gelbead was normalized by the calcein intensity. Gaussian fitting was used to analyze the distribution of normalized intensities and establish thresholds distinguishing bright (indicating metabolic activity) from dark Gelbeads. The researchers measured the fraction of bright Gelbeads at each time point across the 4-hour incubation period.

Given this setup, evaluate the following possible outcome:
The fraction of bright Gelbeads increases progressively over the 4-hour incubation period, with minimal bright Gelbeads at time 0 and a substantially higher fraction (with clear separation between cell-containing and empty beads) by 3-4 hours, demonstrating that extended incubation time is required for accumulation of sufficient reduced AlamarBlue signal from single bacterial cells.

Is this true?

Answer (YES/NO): YES